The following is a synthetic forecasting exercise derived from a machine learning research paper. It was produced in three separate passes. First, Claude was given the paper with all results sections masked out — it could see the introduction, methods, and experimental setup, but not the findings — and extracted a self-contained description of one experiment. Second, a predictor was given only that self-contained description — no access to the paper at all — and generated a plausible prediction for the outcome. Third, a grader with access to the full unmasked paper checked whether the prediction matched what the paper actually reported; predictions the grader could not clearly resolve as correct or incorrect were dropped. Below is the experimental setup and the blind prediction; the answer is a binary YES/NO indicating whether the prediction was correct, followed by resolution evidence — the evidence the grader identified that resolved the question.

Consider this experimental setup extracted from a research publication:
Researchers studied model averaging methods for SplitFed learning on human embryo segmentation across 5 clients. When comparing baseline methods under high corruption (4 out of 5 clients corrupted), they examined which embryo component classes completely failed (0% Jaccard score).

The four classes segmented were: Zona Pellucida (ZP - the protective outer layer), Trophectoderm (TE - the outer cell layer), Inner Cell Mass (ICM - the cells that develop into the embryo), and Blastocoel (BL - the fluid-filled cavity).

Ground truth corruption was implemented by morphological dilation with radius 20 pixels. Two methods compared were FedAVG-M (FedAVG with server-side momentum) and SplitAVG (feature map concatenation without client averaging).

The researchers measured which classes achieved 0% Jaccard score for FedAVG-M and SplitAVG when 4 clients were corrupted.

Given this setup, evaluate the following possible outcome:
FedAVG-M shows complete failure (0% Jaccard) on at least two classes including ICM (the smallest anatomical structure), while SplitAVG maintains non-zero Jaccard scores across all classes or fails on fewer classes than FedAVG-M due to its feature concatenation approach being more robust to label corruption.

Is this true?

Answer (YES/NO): NO